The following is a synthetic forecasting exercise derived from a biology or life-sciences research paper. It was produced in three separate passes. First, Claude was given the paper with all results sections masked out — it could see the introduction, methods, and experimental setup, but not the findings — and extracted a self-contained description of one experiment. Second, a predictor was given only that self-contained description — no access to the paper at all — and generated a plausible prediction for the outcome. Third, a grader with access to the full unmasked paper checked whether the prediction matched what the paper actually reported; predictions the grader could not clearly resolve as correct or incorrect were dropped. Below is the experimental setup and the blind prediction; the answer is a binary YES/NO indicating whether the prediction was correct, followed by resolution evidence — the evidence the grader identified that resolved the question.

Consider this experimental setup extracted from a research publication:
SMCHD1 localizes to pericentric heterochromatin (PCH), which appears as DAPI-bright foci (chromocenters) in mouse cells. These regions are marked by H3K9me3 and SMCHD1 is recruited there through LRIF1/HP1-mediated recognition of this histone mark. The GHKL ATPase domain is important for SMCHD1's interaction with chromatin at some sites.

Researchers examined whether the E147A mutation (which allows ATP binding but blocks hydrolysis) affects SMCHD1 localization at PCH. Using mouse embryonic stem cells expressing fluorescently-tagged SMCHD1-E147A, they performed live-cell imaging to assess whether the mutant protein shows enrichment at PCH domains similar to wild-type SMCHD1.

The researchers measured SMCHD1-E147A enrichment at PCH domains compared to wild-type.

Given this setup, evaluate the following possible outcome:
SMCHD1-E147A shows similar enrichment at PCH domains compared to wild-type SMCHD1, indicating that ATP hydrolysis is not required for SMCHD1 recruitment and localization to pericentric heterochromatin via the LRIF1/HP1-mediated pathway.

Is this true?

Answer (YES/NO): NO